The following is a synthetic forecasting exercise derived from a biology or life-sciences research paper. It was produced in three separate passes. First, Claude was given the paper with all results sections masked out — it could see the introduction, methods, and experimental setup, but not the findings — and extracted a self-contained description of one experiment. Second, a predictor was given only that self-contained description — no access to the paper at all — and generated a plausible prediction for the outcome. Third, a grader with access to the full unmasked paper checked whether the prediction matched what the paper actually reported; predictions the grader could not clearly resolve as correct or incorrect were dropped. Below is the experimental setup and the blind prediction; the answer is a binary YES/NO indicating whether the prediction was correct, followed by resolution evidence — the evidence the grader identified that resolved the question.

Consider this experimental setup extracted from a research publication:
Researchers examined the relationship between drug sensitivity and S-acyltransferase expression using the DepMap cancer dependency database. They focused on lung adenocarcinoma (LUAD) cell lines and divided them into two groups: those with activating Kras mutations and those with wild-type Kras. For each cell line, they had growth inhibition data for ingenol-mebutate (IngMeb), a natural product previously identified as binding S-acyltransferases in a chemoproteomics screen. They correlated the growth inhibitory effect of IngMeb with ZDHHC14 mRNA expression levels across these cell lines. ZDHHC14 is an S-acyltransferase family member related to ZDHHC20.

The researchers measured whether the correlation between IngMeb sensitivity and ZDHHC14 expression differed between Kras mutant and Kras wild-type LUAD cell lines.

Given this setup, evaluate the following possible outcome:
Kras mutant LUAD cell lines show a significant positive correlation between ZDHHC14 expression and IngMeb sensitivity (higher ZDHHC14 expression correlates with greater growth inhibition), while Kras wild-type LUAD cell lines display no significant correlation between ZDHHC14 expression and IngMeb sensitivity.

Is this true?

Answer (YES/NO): NO